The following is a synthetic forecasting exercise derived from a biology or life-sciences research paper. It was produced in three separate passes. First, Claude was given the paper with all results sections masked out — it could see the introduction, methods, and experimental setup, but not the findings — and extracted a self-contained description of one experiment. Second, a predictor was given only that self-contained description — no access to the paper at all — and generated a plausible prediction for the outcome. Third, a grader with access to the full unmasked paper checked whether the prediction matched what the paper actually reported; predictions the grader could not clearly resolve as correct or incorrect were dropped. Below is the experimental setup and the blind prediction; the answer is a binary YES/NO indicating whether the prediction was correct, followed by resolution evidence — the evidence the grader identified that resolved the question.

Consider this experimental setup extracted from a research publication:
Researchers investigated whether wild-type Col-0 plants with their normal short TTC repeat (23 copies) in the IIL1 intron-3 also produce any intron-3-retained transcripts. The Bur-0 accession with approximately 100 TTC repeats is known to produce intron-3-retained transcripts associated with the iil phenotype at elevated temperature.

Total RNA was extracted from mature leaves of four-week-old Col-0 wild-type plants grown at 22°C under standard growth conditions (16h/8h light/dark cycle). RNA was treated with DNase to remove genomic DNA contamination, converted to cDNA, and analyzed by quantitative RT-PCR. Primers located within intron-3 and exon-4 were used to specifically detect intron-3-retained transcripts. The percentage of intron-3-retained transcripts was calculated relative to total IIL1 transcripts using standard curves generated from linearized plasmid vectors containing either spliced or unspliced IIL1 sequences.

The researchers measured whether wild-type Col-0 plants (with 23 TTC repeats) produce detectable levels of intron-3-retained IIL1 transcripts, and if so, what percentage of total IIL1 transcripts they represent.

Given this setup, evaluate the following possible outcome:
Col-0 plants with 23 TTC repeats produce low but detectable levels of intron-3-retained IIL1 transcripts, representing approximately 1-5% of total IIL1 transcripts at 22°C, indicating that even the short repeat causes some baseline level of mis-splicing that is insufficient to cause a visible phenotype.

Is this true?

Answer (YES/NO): NO